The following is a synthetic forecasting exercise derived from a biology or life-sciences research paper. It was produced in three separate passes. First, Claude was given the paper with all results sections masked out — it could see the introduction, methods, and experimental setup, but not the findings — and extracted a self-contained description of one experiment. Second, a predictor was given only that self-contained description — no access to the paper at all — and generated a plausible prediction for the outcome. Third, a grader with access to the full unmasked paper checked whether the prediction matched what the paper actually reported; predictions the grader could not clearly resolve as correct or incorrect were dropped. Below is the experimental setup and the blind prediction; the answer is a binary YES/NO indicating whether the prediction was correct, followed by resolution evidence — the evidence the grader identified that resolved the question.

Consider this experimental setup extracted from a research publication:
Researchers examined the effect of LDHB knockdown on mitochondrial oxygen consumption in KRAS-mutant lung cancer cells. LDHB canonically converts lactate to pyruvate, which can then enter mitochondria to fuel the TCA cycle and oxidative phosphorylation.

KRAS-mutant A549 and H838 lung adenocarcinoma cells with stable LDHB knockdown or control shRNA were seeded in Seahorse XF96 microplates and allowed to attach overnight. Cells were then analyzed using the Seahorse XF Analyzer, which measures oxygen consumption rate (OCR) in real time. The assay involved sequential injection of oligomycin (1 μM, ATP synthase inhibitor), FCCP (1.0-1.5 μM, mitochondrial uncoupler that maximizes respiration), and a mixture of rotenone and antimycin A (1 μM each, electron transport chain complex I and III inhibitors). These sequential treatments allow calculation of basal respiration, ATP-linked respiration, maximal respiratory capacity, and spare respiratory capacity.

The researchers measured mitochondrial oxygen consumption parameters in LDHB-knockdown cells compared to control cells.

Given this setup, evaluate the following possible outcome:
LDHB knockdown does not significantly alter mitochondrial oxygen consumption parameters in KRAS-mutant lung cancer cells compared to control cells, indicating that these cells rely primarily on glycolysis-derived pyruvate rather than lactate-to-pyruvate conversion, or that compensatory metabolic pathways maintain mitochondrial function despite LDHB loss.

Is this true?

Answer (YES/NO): NO